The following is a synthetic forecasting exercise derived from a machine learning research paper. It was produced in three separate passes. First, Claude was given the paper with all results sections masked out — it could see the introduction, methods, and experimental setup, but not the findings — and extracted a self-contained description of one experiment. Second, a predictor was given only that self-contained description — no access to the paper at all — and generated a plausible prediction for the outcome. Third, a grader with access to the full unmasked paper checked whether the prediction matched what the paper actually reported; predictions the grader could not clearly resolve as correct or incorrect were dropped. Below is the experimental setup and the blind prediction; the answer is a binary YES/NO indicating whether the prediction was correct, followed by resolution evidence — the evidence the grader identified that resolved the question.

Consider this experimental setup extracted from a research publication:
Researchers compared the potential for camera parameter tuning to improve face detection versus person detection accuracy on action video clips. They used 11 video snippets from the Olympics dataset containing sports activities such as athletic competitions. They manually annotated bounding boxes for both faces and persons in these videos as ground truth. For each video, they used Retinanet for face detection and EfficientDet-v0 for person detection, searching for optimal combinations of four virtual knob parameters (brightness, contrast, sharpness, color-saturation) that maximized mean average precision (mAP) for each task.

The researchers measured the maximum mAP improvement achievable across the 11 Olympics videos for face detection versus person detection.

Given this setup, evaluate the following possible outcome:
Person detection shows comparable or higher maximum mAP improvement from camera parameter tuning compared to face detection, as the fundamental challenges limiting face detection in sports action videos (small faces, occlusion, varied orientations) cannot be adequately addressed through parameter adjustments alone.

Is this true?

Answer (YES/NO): YES